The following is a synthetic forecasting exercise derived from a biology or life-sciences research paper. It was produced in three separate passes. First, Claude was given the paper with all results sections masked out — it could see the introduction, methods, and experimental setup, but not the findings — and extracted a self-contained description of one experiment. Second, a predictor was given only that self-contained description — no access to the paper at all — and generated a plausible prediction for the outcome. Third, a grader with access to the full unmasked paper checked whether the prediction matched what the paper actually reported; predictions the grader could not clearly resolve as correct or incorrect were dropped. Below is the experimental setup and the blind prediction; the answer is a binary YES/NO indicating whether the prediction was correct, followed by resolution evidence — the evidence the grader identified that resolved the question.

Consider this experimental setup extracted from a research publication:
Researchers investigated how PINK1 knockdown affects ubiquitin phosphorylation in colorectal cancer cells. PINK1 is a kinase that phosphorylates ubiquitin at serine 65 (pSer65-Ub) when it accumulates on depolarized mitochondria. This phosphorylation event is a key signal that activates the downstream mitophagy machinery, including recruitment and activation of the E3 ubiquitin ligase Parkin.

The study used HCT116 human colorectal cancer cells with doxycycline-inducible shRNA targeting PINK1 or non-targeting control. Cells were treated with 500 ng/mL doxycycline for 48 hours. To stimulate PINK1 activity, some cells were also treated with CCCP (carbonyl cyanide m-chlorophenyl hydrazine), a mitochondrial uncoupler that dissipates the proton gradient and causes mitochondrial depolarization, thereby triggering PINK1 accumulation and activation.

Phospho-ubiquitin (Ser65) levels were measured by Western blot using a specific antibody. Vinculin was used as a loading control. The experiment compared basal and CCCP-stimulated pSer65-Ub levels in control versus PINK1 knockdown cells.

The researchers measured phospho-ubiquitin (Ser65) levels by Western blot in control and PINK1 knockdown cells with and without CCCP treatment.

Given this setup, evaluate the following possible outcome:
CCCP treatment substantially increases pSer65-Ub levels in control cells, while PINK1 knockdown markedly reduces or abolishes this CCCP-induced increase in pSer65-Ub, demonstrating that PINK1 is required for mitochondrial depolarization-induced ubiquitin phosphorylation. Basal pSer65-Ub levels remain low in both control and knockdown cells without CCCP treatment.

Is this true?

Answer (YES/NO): YES